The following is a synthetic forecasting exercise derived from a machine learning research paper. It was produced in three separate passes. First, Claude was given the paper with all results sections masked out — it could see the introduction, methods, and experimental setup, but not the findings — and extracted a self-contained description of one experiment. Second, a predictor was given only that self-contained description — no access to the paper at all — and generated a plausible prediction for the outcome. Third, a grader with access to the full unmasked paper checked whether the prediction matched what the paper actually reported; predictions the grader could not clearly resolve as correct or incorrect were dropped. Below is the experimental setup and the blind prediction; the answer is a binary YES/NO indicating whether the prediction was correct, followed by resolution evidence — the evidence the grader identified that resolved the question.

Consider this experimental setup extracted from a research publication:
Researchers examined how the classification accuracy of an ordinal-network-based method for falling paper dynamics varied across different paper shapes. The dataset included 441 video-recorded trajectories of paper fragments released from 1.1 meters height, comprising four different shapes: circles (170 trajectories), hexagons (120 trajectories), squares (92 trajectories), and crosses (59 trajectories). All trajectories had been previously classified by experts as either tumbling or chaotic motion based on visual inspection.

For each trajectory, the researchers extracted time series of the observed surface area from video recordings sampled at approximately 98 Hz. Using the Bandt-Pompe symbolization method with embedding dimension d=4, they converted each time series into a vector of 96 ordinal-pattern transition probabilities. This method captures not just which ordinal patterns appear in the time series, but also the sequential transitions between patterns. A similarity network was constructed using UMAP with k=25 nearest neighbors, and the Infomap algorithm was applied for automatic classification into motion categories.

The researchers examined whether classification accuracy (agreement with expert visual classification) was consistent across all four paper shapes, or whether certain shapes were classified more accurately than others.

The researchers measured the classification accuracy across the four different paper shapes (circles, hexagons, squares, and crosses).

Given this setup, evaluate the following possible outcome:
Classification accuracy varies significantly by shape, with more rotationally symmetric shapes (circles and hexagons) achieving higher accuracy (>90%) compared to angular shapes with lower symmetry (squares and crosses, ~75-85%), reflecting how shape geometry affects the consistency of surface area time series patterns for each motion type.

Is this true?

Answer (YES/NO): NO